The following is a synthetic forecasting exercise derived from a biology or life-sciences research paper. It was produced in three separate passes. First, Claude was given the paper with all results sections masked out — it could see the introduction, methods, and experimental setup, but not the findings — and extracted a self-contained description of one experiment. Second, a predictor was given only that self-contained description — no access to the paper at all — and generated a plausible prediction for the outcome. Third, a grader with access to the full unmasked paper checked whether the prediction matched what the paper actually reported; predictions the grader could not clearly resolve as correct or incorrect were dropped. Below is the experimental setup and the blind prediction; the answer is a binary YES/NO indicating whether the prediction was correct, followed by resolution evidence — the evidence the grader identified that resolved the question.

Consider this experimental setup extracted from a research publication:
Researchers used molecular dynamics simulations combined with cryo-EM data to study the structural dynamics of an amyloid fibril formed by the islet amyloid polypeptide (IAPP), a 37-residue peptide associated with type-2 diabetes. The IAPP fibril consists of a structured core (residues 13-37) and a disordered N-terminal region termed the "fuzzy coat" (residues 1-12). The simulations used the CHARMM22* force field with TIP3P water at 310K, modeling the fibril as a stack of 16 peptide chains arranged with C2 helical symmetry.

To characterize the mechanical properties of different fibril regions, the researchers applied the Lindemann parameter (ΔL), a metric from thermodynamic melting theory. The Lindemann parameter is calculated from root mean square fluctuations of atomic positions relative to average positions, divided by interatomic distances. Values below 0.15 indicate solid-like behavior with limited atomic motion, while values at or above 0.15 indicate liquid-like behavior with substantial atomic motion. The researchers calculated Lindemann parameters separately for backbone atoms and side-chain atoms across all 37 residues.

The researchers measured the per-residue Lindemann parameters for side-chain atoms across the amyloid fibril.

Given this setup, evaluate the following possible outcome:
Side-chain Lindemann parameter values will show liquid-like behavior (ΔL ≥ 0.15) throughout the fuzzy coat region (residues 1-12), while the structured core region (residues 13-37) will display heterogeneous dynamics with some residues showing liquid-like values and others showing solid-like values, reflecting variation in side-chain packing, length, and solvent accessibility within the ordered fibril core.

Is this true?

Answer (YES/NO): YES